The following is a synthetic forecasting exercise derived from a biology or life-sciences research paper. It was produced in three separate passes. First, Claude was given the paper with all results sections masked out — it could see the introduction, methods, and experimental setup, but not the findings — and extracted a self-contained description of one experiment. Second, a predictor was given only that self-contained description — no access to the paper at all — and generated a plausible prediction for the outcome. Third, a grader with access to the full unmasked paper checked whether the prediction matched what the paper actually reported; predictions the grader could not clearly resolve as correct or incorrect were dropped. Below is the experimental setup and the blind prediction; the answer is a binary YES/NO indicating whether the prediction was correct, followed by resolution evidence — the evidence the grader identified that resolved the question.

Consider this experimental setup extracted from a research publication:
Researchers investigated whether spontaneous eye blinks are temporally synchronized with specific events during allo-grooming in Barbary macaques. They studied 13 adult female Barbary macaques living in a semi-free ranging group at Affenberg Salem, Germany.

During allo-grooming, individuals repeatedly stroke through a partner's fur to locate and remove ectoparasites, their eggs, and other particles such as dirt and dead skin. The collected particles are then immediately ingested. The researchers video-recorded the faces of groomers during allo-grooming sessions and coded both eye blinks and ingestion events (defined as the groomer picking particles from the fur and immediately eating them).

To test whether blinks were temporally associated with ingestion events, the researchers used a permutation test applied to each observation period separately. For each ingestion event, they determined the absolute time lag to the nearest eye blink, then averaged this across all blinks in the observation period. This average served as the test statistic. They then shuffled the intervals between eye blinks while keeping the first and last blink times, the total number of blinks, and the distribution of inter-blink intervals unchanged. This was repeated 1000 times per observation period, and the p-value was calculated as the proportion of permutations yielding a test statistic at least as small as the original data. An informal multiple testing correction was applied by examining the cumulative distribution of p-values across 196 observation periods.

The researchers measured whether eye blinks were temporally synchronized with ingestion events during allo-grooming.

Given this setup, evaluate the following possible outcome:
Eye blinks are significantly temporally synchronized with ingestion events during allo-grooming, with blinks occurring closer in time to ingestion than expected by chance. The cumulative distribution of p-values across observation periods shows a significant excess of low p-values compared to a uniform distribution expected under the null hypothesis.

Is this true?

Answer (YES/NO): YES